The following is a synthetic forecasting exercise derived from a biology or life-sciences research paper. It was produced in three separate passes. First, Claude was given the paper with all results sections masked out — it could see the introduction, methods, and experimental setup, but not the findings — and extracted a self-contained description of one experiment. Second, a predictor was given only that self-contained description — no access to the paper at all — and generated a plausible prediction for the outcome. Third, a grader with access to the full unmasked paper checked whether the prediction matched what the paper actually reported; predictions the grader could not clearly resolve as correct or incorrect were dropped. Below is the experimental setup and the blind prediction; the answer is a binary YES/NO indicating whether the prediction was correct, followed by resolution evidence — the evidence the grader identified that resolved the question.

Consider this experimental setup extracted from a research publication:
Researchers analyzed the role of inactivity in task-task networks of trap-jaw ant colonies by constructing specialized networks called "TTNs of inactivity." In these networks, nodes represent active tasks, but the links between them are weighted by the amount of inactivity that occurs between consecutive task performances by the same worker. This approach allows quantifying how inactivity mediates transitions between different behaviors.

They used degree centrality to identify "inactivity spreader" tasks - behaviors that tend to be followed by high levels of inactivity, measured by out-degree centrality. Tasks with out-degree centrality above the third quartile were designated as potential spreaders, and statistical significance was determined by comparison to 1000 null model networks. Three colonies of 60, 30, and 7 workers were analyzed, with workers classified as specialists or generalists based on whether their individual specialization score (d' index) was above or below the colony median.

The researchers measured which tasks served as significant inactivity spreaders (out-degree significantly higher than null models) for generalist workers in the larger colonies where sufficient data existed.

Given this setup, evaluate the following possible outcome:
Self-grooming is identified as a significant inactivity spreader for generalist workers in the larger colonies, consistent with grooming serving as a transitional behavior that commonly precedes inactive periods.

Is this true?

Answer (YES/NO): NO